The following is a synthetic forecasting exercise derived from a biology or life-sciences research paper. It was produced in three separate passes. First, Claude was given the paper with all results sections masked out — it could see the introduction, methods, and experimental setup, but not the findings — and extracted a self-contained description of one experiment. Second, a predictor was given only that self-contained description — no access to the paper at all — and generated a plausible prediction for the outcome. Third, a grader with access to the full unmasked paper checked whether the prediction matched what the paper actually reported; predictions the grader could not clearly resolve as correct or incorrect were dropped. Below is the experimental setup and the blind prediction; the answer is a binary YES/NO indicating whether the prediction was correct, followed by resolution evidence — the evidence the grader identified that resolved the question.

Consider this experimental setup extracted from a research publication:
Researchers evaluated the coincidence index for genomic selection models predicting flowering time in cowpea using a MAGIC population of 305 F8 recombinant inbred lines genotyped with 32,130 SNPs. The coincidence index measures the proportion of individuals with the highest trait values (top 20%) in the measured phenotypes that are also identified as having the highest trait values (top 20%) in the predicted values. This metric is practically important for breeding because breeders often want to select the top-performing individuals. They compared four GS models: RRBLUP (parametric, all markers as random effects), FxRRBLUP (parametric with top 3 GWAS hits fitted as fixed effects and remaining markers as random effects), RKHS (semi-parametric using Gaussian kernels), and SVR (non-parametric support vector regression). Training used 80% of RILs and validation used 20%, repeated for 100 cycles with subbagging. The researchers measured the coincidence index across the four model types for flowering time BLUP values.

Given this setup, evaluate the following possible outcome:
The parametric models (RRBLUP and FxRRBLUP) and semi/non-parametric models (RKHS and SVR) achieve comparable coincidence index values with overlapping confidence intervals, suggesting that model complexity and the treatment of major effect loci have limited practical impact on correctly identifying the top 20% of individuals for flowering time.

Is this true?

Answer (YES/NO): NO